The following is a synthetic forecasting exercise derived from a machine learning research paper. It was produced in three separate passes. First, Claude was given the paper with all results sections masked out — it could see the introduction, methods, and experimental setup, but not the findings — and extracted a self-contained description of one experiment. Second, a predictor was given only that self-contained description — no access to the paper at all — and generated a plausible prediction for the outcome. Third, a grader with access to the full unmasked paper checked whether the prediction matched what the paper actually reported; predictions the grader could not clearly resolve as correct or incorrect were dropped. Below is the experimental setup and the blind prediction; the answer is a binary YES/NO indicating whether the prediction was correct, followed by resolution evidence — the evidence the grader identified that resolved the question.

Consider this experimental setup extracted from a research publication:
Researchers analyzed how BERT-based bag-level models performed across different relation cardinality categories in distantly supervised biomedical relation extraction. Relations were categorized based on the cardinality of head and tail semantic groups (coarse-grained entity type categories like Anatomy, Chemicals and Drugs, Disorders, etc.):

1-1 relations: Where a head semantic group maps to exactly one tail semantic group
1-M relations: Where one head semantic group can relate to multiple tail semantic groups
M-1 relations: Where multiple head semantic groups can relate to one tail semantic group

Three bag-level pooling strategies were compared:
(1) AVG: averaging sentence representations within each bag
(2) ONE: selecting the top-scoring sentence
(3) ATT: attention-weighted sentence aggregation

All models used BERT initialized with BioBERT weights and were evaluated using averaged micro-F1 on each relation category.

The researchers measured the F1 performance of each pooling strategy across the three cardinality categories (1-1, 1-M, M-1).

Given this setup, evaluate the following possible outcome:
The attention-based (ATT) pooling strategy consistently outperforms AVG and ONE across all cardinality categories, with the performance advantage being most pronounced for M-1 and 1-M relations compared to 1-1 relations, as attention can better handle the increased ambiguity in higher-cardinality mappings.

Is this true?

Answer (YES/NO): NO